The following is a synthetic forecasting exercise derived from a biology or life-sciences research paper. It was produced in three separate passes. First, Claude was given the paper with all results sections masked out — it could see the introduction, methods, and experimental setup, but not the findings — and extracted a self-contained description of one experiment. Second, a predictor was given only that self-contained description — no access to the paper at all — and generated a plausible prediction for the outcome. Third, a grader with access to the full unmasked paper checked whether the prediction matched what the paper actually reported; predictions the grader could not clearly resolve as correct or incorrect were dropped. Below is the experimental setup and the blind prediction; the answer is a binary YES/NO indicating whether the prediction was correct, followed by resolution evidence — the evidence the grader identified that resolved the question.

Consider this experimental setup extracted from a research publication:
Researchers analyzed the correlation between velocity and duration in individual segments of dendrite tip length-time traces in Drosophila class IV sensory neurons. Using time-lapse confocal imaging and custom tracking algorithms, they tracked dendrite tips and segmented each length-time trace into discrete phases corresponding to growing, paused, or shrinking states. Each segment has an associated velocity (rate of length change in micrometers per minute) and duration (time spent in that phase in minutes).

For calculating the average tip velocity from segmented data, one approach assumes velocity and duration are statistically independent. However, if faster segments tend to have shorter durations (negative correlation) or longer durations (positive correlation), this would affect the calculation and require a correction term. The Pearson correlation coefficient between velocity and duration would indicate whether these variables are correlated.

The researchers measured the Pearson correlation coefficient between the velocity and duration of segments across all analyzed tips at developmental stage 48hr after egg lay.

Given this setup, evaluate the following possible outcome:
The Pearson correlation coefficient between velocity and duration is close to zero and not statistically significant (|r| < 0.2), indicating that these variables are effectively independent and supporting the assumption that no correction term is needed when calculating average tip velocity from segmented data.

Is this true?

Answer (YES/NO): YES